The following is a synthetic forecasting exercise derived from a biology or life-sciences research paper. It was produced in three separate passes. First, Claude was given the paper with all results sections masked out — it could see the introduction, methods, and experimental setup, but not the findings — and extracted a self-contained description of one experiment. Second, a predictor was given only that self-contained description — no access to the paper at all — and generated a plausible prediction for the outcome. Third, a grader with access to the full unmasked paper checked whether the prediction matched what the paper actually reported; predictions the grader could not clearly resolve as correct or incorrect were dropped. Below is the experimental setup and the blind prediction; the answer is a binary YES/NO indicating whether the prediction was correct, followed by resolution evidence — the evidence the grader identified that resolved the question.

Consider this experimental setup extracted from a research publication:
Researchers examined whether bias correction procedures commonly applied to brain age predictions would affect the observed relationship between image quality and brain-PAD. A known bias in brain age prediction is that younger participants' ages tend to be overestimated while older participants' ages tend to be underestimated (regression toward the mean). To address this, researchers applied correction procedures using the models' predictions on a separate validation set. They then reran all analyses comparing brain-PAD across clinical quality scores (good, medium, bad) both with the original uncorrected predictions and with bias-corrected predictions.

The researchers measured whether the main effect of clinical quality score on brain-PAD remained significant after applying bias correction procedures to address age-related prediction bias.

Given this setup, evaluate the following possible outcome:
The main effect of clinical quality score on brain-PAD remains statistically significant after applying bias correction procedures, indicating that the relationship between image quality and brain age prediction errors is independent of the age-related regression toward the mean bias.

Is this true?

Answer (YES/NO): YES